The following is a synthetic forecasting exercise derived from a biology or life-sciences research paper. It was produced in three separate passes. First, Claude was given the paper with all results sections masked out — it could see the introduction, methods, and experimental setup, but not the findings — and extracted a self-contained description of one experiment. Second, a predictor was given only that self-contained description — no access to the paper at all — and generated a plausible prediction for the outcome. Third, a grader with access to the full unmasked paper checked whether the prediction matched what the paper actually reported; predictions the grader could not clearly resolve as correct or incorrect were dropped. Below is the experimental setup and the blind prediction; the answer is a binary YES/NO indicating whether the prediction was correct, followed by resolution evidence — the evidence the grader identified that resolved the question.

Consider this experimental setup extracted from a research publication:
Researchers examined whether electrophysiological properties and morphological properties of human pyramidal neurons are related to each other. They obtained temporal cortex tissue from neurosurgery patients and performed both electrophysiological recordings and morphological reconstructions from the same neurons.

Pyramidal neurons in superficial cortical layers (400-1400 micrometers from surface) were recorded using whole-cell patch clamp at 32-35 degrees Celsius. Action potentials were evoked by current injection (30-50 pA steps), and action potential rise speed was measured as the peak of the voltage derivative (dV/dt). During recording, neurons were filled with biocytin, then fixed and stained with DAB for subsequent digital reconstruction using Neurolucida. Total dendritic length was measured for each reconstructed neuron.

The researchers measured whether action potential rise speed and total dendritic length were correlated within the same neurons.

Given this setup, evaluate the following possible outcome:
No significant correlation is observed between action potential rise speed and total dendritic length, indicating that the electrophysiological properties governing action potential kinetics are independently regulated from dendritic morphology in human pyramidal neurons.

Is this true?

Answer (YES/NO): NO